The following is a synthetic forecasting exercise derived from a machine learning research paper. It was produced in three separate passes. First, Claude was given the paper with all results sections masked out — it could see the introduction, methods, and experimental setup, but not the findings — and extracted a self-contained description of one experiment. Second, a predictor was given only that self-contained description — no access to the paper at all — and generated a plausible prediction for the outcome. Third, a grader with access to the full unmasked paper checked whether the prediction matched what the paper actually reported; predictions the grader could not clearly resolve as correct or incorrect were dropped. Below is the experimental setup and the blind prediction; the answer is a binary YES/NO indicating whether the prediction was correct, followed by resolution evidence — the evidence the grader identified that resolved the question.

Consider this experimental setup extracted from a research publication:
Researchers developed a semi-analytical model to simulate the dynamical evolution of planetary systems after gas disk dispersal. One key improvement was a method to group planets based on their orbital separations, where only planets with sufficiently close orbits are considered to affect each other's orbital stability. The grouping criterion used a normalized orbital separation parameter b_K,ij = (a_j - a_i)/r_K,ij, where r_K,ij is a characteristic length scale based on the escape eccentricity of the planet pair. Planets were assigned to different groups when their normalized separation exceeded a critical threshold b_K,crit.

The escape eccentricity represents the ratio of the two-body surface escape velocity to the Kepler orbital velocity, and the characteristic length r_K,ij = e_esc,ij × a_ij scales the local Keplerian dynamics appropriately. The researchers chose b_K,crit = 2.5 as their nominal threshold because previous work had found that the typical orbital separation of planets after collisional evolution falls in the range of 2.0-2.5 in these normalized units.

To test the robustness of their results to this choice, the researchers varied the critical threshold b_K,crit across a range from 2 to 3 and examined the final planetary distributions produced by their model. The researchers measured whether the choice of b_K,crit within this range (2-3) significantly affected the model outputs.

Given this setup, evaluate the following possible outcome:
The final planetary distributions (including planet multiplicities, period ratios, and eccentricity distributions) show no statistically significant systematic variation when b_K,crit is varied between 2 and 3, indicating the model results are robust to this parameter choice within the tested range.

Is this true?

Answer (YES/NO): YES